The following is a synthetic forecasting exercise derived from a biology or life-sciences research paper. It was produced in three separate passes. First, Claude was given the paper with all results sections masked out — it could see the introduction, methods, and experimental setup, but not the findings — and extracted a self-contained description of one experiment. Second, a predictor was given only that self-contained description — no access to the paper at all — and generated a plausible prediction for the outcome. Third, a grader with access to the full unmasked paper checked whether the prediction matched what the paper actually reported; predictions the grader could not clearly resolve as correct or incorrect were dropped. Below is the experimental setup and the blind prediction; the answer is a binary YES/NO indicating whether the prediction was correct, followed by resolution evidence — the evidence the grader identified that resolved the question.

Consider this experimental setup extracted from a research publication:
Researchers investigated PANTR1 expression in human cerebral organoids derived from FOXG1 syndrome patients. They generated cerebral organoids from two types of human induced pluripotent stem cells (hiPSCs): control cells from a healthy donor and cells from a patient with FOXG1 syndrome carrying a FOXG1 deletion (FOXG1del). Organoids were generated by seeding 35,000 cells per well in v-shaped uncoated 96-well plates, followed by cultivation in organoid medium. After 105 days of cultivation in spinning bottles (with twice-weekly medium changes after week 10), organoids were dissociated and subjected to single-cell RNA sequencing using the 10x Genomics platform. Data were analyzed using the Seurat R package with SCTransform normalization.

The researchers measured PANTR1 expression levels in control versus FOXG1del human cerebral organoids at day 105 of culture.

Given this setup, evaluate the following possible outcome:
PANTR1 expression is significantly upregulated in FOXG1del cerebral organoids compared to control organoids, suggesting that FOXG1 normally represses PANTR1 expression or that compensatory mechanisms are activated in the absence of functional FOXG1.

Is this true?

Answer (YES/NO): NO